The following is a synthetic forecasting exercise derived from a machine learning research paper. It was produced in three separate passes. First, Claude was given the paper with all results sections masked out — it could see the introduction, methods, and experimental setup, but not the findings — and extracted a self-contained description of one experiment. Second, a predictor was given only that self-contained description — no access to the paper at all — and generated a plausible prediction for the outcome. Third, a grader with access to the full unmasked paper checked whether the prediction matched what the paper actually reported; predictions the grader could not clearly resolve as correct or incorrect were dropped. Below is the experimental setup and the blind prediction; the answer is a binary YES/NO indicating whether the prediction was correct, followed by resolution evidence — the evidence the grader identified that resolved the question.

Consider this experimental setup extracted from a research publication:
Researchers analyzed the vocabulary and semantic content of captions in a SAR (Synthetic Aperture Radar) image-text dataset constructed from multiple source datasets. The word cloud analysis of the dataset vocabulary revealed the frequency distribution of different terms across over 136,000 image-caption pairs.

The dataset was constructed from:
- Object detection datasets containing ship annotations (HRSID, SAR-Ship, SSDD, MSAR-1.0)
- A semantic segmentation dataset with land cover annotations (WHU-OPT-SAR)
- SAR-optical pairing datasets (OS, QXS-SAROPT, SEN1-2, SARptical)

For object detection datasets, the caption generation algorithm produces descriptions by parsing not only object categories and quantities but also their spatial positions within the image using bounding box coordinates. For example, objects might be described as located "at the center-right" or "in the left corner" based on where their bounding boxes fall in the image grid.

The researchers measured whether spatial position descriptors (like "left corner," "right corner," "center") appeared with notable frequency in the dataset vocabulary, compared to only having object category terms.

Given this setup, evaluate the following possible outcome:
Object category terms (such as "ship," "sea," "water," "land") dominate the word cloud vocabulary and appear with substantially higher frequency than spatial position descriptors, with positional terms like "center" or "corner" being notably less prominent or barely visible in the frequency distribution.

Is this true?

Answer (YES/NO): NO